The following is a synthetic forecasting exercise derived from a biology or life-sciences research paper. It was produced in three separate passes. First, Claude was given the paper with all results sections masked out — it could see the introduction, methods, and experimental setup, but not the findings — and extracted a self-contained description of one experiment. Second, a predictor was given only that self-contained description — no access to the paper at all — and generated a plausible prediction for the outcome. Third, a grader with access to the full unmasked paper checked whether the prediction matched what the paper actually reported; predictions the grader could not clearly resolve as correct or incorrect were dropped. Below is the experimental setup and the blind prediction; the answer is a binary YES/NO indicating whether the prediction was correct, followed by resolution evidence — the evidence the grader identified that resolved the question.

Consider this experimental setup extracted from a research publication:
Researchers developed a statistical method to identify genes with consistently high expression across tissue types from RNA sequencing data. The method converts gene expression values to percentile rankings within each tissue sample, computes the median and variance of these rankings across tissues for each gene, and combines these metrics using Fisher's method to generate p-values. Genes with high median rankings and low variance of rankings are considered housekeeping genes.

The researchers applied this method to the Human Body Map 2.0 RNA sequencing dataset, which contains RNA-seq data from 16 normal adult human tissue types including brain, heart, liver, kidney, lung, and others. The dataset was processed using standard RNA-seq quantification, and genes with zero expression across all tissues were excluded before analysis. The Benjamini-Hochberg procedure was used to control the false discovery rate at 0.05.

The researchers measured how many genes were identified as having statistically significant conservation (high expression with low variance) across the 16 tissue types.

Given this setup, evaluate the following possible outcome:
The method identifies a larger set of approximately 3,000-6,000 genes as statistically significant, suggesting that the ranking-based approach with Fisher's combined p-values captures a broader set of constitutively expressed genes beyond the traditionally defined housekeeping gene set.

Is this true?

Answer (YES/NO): NO